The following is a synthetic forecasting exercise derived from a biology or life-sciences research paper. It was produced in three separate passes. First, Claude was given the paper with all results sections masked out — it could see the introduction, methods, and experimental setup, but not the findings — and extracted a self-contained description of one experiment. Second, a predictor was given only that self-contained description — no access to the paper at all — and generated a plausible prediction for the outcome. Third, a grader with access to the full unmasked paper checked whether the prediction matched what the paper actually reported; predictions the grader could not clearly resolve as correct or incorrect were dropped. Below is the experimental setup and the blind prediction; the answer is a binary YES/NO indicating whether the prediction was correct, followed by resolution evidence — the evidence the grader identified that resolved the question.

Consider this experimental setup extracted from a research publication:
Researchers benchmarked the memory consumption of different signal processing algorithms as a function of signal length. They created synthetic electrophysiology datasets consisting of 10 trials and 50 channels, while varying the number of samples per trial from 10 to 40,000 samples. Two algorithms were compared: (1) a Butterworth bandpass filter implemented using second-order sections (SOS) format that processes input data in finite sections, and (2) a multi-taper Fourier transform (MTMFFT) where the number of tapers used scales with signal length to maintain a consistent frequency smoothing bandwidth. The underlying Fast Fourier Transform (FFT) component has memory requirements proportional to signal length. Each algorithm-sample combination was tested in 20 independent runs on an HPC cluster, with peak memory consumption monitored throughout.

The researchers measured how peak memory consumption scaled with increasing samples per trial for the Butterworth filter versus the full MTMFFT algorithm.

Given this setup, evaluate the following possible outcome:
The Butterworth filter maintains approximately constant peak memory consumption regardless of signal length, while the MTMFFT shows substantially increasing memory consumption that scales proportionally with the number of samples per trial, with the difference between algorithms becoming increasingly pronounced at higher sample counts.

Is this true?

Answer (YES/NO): NO